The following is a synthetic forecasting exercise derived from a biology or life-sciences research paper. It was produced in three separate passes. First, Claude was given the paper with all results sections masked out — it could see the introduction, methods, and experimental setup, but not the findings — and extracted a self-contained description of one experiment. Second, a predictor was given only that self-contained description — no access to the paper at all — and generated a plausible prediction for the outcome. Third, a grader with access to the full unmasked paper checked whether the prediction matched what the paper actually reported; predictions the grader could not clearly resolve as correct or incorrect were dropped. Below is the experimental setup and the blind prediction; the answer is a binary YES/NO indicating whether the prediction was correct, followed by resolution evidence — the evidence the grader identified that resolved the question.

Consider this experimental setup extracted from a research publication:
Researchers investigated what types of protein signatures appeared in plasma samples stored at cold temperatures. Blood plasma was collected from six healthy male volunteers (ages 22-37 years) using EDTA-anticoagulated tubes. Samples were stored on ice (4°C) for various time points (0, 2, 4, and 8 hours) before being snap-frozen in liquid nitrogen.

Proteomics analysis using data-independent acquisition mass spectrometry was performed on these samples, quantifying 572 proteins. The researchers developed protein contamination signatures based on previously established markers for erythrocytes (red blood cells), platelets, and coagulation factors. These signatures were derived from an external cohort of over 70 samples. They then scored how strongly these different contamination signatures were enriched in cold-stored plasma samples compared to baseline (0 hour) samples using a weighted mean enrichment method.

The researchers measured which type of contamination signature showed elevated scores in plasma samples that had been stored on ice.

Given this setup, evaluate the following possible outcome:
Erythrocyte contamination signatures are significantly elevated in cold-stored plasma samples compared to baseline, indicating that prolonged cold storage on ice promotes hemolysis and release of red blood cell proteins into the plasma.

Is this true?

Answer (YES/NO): YES